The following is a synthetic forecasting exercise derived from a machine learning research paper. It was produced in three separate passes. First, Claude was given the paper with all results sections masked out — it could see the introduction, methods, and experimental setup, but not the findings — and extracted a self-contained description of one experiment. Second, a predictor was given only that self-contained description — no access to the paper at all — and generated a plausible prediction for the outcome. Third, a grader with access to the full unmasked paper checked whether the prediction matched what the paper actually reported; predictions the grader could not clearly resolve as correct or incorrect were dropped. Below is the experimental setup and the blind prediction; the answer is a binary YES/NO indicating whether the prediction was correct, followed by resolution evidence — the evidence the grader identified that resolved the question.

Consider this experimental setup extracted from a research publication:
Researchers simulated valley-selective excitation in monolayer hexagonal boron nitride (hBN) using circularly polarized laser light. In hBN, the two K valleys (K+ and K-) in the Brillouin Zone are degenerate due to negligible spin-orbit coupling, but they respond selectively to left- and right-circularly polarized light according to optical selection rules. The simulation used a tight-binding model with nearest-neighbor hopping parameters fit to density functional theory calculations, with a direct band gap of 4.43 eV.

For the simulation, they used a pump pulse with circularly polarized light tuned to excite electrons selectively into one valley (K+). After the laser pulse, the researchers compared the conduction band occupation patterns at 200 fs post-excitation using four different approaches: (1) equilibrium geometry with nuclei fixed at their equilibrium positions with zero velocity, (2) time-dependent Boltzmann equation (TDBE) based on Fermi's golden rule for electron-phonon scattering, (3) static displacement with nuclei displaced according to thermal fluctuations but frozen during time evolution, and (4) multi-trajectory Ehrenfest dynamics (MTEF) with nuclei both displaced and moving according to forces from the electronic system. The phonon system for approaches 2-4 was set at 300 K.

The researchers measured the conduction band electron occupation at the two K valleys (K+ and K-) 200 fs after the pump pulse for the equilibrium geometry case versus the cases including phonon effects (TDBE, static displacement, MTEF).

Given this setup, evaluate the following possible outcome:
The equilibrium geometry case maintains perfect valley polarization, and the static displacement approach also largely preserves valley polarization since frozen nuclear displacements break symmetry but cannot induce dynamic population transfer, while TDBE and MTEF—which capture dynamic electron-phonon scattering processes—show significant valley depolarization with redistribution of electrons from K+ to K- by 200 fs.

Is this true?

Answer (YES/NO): NO